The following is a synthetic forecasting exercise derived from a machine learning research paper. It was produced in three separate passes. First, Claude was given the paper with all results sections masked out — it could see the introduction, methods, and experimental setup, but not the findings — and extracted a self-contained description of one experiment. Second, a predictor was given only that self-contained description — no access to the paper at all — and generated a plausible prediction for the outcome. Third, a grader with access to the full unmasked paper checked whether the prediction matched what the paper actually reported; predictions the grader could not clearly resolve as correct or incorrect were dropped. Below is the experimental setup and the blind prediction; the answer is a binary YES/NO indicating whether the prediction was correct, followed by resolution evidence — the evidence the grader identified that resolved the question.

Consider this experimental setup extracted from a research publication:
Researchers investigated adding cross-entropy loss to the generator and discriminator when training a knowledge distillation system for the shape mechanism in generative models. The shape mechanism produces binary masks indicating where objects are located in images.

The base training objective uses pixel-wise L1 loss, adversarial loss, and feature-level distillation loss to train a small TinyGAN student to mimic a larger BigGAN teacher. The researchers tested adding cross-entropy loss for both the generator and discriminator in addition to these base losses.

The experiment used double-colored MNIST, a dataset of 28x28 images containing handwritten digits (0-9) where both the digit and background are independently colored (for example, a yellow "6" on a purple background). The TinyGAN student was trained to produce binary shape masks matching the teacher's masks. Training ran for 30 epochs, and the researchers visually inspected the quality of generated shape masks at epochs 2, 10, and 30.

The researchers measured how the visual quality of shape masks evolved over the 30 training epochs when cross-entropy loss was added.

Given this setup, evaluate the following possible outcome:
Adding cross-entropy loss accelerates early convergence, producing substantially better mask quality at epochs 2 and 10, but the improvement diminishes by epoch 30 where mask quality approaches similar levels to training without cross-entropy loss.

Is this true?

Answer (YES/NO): NO